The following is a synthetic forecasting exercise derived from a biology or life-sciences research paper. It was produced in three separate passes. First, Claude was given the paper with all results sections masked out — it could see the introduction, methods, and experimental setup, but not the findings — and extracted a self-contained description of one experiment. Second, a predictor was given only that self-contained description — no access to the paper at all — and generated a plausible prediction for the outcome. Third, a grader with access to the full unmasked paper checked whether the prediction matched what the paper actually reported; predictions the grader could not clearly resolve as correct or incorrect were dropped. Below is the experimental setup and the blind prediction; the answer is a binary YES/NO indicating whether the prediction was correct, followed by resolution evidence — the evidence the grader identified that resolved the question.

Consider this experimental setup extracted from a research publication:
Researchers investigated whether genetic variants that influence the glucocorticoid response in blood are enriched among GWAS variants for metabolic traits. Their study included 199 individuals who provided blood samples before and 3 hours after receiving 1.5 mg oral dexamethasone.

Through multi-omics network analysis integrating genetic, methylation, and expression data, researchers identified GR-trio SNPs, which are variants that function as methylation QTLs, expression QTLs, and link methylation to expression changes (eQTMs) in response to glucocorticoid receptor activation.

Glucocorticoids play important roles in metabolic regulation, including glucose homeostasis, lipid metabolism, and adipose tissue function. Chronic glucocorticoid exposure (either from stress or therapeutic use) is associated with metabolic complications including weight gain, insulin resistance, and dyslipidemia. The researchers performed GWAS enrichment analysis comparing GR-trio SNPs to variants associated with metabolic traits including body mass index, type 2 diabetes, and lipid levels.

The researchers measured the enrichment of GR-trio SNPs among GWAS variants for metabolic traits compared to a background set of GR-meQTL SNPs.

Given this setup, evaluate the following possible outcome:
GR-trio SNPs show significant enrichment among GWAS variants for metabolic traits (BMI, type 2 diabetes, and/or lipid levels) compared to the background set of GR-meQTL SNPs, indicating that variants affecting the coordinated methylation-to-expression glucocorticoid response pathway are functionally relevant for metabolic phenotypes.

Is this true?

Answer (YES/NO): YES